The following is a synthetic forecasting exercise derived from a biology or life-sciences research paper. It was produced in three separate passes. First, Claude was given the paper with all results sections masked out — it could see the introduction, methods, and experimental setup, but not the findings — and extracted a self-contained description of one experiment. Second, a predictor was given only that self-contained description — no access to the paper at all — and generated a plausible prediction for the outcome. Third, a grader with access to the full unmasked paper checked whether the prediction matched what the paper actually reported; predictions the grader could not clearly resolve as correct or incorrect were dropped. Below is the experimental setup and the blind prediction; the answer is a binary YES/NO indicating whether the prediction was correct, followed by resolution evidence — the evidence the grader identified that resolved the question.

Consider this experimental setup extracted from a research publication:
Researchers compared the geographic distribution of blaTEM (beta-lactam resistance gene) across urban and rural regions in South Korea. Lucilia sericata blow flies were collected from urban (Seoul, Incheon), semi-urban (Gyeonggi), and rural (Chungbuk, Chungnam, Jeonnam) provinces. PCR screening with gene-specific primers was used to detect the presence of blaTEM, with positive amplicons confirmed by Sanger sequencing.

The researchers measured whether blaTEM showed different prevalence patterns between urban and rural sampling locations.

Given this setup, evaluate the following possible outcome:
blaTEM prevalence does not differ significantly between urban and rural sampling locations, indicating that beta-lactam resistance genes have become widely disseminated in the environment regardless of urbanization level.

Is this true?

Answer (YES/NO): NO